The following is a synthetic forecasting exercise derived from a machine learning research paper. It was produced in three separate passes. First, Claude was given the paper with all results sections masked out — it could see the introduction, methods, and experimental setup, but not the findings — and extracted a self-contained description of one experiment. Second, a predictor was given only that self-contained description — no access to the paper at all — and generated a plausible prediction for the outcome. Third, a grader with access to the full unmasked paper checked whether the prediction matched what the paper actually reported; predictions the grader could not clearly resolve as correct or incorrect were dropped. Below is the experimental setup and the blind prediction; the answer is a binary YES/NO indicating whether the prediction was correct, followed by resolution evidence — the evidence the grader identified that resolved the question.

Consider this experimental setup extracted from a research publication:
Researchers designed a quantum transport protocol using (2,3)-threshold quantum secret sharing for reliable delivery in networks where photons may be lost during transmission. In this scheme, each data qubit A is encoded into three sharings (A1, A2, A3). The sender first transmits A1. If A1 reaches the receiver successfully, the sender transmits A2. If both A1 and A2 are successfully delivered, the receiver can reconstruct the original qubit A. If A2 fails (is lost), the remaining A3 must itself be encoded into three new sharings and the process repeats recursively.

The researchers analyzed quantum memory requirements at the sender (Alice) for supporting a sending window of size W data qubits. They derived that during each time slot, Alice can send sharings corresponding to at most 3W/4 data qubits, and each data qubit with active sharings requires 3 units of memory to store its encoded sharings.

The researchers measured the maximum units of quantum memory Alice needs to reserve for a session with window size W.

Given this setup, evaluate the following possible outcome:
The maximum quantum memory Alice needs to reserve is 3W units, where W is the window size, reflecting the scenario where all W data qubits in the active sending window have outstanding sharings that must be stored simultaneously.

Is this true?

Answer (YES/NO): NO